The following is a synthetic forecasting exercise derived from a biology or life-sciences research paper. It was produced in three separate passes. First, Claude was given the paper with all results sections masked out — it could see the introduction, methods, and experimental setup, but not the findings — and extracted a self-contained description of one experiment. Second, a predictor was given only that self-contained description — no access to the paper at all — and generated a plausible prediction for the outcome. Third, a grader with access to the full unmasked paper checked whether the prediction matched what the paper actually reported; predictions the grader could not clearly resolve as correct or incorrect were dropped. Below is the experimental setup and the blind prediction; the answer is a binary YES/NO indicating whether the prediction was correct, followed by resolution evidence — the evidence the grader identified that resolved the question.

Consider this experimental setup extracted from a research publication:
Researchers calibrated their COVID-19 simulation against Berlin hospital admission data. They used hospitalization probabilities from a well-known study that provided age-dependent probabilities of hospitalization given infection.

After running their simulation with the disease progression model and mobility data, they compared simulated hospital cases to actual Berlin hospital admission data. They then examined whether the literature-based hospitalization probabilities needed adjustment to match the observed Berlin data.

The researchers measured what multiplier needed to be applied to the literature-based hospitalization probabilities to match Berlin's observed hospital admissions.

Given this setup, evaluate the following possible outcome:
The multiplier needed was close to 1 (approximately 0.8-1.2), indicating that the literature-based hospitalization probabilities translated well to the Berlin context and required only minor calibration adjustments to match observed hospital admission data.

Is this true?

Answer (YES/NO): NO